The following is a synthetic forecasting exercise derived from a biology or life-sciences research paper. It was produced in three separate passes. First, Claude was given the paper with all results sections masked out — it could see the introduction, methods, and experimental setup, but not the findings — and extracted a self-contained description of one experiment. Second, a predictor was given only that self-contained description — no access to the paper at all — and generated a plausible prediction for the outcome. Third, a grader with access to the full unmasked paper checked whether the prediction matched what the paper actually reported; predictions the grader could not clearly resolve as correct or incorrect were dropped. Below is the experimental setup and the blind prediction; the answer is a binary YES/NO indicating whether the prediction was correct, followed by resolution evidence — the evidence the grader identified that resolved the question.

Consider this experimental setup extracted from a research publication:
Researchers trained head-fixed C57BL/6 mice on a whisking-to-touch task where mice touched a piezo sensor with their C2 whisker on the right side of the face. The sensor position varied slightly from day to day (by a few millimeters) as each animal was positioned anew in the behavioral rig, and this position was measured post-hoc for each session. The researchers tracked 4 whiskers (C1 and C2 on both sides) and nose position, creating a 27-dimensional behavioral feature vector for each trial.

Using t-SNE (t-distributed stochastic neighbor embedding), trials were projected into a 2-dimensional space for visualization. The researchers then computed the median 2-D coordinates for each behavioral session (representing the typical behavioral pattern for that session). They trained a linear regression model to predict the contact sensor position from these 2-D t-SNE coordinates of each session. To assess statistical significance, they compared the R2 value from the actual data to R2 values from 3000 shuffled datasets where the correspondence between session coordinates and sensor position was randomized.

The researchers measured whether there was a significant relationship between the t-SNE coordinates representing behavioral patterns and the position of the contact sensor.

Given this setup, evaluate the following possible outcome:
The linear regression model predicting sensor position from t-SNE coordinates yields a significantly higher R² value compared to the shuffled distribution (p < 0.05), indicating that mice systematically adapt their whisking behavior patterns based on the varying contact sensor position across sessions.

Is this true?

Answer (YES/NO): YES